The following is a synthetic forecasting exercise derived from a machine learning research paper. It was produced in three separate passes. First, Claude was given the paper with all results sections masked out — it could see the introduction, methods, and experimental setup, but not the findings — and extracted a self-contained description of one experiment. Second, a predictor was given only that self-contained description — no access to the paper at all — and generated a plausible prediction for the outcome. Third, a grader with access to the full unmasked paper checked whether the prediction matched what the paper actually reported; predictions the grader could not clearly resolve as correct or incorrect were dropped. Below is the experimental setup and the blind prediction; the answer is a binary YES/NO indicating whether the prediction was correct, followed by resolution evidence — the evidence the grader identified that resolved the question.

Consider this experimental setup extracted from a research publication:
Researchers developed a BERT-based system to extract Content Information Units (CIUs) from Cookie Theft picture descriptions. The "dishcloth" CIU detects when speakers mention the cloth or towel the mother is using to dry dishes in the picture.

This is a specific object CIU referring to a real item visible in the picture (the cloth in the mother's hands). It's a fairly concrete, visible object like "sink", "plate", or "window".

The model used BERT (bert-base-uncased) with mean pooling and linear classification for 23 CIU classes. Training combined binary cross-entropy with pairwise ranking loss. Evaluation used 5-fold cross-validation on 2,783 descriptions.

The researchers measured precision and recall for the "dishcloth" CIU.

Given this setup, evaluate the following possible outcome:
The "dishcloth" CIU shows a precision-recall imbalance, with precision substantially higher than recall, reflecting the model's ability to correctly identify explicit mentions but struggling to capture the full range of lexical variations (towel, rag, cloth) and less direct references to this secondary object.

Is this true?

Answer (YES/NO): NO